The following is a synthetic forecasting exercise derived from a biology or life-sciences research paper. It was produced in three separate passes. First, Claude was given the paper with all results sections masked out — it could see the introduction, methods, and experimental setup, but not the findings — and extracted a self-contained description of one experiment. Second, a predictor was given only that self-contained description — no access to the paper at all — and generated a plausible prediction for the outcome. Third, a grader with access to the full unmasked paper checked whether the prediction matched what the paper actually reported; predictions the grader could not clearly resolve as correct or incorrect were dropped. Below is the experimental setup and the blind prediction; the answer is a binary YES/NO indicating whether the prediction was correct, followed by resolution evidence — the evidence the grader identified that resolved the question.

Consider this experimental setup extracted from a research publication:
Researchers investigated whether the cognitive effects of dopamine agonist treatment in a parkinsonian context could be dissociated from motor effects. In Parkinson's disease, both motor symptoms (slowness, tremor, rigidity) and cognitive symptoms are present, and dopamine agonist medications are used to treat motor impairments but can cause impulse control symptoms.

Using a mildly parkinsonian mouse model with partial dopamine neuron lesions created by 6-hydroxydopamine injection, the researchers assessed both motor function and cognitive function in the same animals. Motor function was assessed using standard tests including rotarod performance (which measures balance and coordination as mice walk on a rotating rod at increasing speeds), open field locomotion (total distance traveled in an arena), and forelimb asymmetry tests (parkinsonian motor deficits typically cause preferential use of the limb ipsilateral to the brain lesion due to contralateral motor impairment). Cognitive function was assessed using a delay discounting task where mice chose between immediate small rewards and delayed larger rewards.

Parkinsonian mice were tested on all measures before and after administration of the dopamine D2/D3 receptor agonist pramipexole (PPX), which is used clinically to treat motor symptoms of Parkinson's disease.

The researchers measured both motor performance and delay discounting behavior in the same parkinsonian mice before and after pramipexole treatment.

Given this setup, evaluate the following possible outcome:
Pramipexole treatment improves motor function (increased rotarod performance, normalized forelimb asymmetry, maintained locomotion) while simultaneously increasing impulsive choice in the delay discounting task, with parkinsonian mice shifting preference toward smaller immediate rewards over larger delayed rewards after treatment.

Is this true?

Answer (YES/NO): YES